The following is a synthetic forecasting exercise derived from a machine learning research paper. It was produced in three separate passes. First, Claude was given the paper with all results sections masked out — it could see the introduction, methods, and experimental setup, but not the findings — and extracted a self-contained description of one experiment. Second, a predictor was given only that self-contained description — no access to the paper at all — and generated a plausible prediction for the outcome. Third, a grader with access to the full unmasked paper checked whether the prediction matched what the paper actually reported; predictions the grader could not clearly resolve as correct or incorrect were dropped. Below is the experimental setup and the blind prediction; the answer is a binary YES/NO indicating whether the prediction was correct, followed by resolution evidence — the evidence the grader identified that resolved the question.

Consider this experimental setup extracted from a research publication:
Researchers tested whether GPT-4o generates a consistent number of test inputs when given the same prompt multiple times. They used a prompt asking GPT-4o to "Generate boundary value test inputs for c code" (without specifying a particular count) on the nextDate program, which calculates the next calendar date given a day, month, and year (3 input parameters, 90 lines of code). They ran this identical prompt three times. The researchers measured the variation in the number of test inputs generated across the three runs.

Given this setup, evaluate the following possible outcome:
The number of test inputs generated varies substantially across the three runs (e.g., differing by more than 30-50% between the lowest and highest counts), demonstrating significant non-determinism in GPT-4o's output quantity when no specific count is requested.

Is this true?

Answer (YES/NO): YES